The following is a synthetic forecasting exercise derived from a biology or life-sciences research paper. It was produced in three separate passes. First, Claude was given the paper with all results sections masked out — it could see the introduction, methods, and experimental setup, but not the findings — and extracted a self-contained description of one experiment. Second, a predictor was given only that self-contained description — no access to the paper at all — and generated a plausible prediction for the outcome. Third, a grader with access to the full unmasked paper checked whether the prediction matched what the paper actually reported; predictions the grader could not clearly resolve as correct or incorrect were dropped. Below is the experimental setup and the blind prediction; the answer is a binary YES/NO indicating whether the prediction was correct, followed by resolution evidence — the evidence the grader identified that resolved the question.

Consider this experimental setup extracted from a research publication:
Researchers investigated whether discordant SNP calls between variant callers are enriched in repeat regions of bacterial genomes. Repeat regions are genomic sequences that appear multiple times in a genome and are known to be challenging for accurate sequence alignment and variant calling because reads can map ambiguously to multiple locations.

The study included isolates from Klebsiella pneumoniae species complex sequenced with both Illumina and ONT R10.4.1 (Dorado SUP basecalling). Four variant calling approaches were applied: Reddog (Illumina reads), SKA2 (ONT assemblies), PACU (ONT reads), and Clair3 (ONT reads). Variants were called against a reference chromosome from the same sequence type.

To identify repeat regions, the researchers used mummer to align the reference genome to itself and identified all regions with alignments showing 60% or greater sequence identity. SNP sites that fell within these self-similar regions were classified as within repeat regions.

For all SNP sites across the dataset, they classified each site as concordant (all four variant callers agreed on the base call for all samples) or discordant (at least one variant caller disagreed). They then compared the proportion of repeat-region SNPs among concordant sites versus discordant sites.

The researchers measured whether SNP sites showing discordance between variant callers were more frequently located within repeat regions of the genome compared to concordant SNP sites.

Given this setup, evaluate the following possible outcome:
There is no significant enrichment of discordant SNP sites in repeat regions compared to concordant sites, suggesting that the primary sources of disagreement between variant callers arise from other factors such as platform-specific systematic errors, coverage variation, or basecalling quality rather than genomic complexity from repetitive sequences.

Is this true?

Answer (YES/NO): YES